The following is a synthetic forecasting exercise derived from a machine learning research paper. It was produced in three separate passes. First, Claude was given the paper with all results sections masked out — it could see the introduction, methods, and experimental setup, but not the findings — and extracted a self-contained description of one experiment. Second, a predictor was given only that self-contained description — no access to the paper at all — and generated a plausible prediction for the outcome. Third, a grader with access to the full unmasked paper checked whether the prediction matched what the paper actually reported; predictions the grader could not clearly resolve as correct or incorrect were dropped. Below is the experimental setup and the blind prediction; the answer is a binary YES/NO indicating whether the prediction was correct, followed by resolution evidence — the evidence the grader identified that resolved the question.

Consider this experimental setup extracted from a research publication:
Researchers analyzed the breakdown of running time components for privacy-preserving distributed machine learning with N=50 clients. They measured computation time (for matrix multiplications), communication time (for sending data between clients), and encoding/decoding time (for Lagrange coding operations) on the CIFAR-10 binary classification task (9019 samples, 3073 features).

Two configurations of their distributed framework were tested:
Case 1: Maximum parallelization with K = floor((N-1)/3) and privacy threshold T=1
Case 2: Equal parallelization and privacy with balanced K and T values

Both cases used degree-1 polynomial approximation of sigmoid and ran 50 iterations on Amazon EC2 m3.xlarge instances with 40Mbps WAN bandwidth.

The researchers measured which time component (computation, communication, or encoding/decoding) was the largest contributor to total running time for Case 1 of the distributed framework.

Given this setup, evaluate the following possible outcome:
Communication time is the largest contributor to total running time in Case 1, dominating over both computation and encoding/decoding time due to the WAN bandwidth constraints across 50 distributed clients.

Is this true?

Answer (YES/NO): YES